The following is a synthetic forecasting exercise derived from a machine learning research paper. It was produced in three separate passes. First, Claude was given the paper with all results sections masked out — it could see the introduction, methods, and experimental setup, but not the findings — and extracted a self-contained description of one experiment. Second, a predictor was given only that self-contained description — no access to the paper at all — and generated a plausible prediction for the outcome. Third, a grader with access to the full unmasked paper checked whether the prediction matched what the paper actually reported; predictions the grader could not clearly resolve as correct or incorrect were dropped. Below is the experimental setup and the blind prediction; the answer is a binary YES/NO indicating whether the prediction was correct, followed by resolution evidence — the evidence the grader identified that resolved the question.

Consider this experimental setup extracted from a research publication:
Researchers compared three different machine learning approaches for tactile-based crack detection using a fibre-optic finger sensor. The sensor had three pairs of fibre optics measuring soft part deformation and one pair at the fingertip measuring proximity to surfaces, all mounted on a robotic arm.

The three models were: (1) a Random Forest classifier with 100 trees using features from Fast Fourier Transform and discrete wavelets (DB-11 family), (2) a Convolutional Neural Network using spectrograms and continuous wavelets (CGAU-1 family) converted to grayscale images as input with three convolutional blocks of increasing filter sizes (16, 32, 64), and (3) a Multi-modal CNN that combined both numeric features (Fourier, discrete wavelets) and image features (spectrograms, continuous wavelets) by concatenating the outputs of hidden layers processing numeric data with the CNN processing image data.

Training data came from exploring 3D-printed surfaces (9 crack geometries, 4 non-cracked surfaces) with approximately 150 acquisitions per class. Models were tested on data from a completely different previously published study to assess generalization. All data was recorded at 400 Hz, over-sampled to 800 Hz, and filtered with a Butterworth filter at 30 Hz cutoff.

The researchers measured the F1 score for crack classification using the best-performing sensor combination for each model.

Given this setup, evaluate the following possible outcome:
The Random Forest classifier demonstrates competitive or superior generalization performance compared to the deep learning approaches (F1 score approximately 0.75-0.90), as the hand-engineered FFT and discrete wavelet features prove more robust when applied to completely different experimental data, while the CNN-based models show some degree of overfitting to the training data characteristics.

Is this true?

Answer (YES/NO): YES